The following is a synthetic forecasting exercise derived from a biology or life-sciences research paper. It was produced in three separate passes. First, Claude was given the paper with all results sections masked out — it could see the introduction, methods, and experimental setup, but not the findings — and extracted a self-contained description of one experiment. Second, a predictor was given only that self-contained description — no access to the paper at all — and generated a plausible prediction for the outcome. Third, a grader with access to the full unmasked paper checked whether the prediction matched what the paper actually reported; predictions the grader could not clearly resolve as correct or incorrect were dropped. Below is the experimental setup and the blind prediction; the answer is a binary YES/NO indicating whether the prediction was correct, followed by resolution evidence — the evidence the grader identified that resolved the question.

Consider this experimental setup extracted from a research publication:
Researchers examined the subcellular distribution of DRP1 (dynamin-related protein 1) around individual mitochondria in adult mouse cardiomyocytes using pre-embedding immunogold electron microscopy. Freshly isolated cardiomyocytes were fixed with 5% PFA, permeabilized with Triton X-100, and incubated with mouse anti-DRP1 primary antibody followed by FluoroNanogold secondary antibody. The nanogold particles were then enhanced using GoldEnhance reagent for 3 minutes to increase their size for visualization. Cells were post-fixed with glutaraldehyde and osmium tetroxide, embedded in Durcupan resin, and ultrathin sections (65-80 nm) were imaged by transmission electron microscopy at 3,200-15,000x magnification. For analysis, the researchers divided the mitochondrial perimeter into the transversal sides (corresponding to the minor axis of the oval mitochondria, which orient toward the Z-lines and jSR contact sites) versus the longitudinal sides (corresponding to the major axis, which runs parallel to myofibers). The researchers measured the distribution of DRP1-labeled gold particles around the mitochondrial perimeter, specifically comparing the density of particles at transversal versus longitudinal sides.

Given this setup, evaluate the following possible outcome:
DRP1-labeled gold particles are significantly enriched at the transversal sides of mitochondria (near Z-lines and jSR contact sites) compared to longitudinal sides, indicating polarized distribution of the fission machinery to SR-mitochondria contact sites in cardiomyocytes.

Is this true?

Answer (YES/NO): YES